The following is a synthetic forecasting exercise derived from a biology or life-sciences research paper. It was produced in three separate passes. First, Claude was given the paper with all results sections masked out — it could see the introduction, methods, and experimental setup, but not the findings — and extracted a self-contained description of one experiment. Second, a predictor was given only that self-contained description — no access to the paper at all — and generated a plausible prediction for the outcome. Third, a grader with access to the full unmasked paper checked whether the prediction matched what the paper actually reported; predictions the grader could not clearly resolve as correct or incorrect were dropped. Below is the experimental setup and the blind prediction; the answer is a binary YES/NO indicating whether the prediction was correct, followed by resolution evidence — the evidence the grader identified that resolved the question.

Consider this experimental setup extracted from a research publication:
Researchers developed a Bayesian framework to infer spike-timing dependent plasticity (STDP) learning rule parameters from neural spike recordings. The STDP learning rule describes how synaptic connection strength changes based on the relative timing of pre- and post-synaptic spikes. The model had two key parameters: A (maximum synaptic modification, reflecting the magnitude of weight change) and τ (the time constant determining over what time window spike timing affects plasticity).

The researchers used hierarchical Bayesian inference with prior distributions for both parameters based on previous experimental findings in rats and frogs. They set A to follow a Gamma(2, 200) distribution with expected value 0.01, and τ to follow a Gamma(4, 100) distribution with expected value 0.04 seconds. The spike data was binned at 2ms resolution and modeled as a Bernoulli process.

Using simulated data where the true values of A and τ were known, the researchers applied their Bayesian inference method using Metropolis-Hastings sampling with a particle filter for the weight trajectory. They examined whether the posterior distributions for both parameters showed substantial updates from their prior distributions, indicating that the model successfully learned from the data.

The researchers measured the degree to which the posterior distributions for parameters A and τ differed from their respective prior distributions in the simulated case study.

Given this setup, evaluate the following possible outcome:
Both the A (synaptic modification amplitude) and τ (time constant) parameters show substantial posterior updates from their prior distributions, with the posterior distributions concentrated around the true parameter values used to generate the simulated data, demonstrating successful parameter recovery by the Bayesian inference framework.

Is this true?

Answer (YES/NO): NO